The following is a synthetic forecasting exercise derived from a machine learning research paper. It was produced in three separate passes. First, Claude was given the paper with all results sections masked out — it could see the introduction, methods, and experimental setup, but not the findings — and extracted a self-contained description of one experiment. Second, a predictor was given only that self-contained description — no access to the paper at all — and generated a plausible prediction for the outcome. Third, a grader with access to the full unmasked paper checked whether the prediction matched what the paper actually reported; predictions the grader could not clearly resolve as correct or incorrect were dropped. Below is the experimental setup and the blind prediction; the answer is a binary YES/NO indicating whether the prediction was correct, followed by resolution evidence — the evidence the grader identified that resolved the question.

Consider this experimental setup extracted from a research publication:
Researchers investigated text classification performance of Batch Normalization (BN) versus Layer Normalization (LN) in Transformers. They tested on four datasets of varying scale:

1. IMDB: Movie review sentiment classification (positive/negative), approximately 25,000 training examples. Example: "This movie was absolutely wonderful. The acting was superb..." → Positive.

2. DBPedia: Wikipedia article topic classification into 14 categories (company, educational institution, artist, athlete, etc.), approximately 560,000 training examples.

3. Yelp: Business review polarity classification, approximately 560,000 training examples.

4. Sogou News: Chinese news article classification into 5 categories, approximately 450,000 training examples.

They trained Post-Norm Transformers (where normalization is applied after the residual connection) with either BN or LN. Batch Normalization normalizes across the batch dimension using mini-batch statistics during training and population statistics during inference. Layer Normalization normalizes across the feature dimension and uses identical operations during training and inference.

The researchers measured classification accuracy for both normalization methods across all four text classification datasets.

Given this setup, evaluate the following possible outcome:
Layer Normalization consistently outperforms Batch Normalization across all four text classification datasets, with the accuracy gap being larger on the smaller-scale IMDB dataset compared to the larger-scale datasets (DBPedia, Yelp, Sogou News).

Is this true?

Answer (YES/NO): NO